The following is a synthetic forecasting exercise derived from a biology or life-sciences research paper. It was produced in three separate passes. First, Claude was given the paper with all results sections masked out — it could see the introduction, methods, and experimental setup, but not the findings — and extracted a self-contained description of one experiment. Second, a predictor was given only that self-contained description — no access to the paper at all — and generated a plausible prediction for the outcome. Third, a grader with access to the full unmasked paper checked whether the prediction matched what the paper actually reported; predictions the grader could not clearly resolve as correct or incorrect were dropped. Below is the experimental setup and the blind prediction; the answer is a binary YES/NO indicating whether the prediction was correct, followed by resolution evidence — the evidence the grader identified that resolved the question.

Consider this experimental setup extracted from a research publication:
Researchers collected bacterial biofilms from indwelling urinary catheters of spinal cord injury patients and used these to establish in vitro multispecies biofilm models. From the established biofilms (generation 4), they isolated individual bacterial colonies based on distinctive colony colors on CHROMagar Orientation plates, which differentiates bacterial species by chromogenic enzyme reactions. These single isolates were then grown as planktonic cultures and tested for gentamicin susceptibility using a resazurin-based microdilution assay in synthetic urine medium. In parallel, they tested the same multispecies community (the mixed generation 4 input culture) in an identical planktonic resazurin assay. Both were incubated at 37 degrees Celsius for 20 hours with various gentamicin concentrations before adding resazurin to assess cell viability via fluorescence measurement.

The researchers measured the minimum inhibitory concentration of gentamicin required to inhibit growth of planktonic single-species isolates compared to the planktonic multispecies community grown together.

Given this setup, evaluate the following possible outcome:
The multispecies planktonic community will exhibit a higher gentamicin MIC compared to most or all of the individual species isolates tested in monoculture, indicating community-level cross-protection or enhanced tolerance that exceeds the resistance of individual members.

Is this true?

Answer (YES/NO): NO